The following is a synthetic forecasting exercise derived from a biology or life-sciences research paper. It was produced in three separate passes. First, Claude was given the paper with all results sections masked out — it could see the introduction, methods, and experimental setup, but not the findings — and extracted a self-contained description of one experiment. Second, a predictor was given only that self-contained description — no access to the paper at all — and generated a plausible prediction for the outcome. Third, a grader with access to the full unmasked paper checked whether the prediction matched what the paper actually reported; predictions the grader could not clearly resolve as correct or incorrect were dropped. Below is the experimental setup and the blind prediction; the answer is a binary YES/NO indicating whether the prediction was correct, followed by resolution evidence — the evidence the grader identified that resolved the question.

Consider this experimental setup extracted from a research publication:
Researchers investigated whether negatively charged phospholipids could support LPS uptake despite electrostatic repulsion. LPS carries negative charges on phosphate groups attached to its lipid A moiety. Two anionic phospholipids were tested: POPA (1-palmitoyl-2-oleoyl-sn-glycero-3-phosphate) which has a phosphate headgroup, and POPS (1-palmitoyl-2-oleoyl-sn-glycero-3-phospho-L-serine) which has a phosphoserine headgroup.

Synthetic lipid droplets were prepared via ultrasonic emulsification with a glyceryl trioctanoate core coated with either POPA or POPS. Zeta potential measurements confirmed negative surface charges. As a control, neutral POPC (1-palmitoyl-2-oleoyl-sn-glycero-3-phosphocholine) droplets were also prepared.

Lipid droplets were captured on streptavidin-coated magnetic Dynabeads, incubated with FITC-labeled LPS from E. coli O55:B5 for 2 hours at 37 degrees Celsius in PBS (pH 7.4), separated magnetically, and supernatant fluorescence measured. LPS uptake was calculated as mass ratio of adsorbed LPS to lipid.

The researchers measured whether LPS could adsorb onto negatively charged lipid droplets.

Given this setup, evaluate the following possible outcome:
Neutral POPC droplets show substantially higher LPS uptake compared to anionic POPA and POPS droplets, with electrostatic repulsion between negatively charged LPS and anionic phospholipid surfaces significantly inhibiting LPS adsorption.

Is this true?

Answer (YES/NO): NO